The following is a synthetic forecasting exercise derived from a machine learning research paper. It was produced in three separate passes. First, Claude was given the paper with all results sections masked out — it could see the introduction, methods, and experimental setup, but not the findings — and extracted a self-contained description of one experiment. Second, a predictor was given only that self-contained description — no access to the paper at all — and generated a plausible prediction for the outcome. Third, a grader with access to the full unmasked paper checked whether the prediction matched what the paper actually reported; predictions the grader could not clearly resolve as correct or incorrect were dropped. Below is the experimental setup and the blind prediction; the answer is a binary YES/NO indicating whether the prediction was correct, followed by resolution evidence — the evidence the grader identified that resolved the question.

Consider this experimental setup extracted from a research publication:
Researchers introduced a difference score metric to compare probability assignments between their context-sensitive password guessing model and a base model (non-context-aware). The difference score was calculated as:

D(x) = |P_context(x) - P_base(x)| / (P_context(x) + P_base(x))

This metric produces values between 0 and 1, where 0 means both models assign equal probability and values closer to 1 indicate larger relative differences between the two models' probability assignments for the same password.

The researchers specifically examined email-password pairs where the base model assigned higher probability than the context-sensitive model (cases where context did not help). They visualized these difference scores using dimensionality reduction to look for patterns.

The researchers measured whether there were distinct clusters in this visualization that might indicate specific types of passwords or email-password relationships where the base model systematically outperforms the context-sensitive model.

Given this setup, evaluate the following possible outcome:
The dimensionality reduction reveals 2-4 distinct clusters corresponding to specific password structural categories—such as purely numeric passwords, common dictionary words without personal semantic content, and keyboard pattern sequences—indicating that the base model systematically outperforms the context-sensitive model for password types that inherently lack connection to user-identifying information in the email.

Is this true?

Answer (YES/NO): NO